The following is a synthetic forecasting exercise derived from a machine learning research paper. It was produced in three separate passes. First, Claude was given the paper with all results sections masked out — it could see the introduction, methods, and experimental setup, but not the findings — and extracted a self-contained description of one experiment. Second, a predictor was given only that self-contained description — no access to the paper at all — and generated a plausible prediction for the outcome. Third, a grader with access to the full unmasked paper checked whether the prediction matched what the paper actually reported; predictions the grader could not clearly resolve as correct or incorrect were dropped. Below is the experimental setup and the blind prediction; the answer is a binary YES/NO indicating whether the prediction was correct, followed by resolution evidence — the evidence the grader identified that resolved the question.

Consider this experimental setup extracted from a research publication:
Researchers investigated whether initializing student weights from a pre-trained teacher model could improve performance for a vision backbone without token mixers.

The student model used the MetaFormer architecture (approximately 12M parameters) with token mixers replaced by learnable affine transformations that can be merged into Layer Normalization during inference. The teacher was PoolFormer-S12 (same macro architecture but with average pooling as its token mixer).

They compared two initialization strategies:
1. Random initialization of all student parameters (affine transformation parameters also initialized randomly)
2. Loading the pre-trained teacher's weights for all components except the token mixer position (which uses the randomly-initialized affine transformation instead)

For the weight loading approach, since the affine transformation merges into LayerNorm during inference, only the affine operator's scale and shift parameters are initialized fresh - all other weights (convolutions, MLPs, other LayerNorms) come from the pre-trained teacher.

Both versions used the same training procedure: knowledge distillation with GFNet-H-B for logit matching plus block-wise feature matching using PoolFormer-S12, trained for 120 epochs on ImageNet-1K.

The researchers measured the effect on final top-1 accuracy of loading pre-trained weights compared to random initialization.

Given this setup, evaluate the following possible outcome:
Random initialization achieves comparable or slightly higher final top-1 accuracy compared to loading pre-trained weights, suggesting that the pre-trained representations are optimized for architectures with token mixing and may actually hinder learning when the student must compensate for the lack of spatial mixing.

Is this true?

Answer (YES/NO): NO